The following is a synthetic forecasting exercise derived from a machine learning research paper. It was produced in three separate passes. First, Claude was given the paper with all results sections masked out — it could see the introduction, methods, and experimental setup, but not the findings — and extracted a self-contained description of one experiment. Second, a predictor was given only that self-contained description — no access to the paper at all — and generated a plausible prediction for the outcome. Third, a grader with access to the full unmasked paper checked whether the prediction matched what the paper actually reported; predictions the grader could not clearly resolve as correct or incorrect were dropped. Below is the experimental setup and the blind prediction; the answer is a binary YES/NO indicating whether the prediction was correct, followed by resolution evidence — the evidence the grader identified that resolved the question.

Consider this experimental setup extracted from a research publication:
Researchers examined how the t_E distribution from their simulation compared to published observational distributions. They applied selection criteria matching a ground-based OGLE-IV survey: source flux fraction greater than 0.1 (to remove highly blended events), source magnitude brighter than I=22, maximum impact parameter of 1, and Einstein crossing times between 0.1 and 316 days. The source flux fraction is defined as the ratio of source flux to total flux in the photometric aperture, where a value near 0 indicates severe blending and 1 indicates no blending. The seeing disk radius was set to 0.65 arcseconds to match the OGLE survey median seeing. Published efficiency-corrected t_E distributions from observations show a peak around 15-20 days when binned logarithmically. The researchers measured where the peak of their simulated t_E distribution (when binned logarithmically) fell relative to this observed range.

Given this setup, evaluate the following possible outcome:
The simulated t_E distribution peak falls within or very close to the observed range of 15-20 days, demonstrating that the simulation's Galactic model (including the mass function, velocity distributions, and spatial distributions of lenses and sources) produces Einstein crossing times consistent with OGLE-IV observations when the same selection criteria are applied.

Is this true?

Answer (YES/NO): YES